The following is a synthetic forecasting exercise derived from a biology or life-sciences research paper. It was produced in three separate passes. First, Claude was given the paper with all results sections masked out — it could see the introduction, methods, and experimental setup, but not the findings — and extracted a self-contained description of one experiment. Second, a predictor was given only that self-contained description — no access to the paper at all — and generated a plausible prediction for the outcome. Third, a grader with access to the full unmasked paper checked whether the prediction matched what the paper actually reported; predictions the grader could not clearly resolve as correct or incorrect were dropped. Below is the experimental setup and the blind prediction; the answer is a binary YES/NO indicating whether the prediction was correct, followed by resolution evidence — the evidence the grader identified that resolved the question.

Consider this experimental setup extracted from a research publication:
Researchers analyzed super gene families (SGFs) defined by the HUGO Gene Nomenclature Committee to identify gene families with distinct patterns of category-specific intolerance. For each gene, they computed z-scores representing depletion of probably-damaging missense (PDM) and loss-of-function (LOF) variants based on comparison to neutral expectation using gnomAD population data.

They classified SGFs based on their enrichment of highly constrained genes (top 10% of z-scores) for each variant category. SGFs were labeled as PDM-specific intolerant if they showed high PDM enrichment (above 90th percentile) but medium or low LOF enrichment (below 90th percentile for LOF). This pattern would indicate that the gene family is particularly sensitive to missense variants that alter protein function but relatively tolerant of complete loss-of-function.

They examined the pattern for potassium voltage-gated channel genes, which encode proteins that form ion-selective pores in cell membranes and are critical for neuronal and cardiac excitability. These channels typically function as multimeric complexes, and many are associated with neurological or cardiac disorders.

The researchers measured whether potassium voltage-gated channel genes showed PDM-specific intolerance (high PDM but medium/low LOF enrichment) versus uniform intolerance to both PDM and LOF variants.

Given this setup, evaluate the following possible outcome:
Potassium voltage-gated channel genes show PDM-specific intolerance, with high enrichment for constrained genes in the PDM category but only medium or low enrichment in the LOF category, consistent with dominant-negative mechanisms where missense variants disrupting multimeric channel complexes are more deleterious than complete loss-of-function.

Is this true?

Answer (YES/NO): YES